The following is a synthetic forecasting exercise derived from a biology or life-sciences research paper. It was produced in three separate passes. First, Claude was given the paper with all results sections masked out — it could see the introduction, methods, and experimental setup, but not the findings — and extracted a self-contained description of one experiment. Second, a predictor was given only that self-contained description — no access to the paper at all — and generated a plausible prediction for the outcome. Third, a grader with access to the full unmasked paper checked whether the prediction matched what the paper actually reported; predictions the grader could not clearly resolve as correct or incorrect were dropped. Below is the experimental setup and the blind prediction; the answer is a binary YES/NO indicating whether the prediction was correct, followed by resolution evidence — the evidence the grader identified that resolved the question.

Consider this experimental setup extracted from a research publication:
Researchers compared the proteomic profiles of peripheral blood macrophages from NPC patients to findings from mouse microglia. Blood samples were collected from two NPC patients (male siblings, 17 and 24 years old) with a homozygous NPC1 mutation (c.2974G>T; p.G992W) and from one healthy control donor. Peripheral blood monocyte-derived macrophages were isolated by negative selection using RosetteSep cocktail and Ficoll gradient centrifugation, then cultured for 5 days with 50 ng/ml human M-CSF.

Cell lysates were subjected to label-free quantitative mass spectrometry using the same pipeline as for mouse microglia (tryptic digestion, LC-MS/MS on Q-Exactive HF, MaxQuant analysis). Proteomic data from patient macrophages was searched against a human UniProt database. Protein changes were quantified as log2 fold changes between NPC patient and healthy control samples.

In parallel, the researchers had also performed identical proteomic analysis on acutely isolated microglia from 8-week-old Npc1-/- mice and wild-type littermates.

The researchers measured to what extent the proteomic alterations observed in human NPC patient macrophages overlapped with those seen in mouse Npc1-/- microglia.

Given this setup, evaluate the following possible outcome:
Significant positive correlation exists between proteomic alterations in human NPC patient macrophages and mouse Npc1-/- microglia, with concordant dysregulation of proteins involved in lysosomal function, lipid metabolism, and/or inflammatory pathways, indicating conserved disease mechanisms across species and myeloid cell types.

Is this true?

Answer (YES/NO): YES